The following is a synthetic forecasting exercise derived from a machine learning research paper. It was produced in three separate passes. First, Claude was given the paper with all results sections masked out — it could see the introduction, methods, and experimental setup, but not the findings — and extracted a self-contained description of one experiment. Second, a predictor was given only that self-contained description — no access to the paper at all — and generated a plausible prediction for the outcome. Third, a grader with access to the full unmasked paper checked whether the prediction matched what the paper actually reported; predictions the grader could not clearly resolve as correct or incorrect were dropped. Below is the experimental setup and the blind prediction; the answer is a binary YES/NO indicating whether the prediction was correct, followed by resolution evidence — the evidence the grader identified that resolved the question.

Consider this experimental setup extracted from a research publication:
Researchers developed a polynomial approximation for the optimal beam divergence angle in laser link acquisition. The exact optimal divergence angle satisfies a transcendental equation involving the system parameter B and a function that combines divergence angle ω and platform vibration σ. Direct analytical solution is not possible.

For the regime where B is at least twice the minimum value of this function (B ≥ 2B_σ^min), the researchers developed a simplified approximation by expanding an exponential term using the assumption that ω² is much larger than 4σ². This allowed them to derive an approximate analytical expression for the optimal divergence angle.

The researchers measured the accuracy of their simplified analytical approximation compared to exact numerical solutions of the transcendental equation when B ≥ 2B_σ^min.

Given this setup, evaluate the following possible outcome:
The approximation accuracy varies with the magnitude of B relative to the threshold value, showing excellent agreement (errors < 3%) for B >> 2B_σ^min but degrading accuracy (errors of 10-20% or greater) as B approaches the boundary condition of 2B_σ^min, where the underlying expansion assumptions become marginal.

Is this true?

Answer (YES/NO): NO